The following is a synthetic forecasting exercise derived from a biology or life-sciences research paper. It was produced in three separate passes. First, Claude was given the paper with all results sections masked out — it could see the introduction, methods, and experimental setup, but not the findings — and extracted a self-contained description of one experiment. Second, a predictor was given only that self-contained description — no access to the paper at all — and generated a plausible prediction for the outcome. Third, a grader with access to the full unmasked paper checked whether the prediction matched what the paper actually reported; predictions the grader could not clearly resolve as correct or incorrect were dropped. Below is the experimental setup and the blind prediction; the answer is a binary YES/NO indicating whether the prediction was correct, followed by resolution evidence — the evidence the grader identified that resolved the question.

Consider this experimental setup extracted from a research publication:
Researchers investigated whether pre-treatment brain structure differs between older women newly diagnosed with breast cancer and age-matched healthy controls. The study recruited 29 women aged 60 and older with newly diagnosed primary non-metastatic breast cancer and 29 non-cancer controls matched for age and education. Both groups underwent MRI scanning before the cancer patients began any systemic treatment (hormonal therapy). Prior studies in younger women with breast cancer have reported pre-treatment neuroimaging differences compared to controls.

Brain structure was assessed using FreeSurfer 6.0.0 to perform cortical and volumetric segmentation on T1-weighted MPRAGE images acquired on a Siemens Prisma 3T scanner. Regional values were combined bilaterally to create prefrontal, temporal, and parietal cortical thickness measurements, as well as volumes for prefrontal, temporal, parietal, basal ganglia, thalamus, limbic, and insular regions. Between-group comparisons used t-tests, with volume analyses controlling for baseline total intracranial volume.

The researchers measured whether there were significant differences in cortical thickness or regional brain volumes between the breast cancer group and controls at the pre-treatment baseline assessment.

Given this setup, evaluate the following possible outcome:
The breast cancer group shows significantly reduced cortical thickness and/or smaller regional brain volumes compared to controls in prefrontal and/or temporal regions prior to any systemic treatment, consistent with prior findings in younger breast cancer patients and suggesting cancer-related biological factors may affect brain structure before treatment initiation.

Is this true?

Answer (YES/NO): YES